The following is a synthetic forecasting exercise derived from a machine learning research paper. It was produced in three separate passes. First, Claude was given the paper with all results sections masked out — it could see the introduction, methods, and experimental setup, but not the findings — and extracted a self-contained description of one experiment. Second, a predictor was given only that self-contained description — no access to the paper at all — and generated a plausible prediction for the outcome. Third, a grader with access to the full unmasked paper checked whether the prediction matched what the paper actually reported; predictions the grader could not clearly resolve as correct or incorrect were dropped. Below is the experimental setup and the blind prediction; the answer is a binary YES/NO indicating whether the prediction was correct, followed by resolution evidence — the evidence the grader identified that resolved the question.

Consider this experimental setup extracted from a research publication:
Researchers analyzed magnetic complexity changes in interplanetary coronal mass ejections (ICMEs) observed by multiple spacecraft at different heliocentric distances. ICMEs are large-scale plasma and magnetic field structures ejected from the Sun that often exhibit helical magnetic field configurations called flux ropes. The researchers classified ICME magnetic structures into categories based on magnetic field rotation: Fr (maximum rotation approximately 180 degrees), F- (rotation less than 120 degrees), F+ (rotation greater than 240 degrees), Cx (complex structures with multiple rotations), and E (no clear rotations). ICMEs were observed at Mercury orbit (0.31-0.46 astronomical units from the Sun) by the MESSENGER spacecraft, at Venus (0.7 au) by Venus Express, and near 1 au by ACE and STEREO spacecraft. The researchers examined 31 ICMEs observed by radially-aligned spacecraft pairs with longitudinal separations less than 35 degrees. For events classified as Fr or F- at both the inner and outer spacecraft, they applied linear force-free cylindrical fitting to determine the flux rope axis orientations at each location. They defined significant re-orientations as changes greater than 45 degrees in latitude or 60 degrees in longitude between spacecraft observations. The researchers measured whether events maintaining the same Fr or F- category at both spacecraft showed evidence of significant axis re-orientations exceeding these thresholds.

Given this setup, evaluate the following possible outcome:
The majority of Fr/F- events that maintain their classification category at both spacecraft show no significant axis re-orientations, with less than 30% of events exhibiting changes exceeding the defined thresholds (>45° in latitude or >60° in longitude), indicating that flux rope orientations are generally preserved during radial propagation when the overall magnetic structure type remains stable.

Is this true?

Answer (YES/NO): NO